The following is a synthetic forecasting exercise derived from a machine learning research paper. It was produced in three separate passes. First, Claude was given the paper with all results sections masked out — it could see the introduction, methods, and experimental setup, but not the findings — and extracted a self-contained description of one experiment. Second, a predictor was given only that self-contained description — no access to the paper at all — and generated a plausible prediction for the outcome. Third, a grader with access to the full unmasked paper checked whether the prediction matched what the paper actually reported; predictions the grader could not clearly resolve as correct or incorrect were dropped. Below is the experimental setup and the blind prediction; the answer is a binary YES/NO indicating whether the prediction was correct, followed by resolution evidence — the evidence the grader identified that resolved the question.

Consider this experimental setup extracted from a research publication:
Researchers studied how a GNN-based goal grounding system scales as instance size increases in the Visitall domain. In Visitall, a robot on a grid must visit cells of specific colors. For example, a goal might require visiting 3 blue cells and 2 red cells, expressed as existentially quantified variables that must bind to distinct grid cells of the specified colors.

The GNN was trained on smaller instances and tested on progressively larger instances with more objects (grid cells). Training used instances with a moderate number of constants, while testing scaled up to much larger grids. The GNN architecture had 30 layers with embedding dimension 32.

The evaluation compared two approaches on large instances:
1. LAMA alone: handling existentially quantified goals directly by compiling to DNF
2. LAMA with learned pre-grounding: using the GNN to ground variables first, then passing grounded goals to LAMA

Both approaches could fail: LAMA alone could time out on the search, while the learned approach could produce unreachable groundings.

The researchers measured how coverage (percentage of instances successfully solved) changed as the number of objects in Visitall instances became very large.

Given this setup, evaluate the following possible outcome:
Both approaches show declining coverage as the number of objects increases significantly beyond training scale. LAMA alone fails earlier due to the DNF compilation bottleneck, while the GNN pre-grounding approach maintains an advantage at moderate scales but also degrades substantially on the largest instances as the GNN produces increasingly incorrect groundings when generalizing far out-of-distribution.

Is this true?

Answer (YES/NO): YES